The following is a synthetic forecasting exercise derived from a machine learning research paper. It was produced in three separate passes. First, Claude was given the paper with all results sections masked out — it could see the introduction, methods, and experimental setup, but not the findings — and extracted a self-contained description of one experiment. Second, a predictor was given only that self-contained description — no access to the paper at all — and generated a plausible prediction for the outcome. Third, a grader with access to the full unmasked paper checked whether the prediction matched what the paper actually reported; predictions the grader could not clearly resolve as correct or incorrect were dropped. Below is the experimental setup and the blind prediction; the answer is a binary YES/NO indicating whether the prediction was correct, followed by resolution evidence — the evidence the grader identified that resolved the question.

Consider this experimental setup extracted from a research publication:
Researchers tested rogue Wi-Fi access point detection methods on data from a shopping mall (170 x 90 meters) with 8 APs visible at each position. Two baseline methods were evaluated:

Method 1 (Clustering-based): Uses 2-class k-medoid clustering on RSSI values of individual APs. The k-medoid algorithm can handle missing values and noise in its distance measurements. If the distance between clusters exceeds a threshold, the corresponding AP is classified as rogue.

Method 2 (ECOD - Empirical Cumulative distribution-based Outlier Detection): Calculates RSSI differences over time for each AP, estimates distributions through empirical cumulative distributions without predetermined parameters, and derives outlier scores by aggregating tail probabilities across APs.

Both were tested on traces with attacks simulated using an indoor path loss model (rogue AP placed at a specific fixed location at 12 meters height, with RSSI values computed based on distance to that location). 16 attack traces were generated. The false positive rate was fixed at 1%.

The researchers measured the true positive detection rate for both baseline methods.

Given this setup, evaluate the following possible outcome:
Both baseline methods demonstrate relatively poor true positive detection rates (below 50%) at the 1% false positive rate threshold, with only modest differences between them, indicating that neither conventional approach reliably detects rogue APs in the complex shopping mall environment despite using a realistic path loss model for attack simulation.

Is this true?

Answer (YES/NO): YES